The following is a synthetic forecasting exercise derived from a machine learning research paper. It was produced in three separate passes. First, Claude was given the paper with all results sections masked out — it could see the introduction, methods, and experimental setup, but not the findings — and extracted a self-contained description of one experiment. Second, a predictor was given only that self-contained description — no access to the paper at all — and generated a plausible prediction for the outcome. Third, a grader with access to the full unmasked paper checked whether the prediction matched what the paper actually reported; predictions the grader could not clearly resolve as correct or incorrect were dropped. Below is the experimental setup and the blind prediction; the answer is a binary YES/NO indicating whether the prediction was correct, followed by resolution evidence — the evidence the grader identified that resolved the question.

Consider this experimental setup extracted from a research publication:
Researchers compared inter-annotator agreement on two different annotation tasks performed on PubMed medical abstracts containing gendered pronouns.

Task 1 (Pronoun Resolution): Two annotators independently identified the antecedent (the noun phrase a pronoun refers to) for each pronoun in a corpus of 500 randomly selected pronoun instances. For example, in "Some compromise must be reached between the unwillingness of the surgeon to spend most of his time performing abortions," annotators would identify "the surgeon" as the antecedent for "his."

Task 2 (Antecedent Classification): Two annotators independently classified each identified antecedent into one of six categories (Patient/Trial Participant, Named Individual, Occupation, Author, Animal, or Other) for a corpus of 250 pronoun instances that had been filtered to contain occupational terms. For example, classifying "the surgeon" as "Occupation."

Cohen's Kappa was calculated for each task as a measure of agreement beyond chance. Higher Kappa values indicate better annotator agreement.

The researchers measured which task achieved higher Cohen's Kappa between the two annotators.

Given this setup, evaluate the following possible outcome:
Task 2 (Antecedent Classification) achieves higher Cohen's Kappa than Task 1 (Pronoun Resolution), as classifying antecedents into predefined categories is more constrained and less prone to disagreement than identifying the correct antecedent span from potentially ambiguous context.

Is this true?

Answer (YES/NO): YES